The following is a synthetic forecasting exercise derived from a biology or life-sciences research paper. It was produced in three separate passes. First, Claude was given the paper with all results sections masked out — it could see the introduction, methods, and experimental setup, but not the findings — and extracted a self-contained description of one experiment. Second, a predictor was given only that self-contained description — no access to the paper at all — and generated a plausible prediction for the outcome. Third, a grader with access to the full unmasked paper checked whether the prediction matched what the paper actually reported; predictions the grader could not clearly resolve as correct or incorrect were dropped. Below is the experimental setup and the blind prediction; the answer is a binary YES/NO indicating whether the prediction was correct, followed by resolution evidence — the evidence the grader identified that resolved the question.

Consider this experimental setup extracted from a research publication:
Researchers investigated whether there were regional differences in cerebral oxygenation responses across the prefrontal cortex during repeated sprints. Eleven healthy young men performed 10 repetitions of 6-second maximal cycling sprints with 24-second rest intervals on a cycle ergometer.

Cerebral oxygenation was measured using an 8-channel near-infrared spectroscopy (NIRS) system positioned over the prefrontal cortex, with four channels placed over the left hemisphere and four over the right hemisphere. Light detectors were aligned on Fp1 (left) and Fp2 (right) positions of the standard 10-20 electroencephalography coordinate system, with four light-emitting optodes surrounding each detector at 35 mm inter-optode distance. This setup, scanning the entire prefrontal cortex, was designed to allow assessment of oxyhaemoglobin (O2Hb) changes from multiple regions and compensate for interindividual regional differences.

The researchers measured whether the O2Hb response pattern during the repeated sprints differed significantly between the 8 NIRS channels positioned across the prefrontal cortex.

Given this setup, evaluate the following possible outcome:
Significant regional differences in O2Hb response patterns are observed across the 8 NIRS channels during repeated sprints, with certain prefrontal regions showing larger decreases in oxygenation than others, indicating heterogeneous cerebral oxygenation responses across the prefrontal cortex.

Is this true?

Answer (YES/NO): NO